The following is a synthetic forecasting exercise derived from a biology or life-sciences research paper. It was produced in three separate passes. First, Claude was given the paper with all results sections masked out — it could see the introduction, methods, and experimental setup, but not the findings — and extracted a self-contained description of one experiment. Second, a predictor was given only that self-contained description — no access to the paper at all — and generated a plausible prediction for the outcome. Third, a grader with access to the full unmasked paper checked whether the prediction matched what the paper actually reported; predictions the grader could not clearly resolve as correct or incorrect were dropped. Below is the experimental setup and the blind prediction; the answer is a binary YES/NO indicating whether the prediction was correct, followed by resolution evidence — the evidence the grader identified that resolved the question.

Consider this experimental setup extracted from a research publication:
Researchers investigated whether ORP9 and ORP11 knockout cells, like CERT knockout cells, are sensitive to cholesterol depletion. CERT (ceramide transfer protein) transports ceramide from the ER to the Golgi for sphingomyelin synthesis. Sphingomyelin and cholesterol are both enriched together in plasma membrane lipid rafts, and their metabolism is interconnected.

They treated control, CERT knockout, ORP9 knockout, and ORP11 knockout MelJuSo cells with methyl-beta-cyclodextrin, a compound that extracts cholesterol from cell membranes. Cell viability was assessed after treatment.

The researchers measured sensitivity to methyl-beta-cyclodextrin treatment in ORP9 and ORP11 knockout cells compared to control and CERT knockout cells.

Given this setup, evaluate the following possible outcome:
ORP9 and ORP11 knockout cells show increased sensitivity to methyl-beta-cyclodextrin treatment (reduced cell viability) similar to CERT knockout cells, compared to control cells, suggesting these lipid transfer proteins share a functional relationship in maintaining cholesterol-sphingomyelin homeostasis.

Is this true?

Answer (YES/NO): YES